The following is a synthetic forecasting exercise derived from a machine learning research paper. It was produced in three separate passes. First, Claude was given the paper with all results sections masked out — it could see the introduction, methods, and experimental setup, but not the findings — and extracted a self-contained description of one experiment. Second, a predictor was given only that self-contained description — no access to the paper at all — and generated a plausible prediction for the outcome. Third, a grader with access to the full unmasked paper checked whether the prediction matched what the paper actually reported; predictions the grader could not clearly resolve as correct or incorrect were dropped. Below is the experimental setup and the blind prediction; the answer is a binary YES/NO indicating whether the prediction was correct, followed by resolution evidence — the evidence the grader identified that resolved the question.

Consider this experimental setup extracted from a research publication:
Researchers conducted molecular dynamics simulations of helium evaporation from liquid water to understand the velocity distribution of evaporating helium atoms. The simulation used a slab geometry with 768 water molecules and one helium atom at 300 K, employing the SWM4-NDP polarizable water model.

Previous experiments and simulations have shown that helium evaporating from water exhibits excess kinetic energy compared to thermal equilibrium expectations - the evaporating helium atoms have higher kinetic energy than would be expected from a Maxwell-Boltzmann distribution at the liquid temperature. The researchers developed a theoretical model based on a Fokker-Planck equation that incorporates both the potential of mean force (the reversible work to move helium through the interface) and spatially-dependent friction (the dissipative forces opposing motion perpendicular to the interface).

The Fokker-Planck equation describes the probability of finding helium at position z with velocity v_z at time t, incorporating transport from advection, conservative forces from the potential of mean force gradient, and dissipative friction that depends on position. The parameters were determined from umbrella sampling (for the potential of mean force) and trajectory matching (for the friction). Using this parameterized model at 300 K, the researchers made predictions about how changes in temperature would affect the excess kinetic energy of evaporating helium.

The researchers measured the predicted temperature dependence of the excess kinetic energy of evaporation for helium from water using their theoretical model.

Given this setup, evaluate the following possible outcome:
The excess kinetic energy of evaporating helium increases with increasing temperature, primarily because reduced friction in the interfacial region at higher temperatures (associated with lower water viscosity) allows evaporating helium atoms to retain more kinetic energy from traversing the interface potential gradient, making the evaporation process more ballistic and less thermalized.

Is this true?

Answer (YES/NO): NO